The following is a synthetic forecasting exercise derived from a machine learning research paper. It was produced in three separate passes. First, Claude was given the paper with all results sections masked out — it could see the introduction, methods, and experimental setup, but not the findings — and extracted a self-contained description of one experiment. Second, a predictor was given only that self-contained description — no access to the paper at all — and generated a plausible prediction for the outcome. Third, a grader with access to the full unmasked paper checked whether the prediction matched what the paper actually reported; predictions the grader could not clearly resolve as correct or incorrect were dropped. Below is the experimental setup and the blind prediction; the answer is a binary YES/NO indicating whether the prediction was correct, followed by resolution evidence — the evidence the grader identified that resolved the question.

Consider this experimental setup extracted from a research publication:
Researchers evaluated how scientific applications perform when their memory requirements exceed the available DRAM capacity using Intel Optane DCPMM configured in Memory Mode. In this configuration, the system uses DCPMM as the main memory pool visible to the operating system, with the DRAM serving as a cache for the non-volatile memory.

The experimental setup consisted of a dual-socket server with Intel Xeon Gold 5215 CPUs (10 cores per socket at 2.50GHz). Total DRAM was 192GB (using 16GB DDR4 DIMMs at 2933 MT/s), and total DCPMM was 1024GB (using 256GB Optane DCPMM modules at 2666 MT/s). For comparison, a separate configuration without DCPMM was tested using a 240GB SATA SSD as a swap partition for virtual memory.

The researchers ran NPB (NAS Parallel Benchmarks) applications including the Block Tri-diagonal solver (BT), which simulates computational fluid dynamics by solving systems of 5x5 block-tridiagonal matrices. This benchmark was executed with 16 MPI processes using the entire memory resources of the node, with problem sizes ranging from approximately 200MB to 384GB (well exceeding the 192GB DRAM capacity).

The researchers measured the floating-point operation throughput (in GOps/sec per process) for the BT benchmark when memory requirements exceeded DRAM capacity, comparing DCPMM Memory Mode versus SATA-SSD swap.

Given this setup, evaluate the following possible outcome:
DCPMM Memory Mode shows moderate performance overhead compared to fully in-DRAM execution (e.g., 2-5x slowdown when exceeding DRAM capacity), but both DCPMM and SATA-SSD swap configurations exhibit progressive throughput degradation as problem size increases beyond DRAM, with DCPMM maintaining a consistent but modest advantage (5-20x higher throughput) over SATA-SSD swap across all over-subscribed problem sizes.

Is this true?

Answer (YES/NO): NO